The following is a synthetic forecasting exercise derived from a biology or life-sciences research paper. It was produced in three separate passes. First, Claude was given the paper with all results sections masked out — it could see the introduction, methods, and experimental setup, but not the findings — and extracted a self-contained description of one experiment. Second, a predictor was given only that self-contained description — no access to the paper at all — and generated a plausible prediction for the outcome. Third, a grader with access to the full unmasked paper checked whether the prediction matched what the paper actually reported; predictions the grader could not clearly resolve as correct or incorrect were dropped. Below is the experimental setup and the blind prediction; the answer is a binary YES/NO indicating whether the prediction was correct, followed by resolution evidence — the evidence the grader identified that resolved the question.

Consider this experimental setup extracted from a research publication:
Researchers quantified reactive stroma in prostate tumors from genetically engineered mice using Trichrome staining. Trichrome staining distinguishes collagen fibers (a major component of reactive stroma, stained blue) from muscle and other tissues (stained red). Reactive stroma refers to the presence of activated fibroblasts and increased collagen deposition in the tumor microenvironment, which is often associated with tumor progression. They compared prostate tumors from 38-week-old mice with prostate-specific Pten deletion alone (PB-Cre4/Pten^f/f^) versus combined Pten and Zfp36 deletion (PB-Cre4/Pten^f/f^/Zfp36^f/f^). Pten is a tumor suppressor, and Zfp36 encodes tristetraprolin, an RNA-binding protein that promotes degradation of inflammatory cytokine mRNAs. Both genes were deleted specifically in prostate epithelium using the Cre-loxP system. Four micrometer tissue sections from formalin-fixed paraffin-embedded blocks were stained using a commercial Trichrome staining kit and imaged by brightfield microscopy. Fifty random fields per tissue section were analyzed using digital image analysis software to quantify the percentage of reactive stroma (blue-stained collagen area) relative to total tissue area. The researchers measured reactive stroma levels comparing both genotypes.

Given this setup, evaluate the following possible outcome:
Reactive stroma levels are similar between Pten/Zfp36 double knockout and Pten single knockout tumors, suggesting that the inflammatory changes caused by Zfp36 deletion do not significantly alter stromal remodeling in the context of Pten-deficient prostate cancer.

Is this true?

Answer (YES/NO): NO